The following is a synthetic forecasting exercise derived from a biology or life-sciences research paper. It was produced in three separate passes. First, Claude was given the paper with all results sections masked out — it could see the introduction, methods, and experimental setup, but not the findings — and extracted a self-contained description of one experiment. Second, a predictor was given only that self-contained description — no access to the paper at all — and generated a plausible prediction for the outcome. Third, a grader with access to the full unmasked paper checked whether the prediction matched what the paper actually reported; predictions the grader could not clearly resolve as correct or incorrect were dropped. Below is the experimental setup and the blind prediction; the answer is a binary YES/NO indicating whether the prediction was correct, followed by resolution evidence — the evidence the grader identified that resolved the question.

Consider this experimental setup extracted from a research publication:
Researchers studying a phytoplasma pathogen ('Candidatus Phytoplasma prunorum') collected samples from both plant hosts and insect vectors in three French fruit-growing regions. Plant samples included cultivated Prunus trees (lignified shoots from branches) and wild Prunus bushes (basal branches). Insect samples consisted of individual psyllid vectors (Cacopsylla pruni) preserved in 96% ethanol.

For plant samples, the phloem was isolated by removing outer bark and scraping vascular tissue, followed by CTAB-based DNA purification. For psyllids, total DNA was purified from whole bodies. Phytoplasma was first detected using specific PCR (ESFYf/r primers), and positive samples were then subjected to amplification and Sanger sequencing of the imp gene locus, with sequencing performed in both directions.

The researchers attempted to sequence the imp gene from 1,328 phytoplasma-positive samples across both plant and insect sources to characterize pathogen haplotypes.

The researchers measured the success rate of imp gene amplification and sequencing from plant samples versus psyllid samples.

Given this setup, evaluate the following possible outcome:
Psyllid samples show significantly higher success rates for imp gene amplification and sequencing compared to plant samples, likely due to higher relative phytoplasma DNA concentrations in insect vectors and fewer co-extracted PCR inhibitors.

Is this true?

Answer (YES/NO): YES